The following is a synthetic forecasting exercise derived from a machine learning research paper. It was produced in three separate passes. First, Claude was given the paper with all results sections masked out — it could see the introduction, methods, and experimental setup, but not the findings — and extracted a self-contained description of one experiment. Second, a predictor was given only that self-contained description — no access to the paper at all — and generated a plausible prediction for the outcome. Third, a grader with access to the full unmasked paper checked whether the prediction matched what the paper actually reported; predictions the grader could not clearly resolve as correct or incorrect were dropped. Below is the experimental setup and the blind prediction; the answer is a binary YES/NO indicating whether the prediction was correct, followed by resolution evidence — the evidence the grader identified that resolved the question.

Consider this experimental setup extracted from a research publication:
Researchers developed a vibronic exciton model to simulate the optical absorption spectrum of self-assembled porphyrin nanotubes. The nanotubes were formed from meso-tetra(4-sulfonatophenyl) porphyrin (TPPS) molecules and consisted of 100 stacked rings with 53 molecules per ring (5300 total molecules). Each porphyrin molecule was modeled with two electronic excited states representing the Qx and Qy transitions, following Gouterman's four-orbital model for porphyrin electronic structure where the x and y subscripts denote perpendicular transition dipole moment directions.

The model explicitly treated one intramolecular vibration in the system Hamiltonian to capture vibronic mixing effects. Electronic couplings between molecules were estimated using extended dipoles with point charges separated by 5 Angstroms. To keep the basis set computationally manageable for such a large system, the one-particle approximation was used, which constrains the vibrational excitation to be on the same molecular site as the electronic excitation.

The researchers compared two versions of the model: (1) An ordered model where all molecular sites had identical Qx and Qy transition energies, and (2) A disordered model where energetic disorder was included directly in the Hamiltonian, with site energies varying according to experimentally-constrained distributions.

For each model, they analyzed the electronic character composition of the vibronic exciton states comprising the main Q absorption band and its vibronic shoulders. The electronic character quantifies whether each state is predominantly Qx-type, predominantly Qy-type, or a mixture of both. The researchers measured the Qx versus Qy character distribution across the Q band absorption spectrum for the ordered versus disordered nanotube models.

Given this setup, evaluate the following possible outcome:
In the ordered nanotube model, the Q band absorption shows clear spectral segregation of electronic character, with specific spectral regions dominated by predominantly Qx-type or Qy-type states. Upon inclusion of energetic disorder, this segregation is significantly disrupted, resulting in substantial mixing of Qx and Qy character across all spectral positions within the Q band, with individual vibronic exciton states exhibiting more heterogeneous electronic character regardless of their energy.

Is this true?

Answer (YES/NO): YES